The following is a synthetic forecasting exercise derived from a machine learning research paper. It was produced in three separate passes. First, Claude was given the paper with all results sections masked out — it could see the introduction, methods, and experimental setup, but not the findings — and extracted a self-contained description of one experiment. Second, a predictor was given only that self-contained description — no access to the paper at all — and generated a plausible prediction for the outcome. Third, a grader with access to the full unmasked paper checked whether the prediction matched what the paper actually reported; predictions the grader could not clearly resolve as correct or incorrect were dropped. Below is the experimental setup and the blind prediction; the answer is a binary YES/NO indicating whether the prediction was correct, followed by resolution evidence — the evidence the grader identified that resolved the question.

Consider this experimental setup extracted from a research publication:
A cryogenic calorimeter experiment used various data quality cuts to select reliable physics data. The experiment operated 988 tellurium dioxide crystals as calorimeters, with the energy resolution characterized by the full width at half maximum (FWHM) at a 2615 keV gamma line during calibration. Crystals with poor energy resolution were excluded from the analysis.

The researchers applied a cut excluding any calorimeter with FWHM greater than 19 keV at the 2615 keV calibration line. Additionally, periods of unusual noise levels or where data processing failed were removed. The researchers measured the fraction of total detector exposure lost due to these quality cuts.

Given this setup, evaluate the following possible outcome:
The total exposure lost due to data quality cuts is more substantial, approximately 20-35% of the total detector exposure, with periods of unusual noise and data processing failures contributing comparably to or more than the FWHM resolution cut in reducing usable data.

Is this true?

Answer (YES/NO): NO